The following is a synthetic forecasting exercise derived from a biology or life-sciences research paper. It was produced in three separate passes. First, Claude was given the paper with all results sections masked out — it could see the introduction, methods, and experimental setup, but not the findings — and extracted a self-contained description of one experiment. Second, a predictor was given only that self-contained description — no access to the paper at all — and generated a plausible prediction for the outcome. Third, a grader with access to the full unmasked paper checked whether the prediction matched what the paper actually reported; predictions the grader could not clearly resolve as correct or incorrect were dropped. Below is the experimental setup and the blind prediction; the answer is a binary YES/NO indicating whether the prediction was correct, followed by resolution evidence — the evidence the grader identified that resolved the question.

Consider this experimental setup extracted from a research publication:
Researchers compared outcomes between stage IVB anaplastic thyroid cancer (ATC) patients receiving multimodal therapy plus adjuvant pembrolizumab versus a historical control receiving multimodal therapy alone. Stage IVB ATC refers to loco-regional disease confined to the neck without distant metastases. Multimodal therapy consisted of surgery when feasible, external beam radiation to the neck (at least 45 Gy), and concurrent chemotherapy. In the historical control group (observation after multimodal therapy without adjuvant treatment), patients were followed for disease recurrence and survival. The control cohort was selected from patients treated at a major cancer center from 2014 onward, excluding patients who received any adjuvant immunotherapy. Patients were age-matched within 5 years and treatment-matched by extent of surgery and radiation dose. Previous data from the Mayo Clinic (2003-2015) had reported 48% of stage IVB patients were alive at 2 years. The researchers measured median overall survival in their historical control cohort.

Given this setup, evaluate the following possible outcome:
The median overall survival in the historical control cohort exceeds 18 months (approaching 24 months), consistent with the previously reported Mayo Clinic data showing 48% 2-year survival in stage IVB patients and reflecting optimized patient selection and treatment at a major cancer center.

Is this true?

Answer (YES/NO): NO